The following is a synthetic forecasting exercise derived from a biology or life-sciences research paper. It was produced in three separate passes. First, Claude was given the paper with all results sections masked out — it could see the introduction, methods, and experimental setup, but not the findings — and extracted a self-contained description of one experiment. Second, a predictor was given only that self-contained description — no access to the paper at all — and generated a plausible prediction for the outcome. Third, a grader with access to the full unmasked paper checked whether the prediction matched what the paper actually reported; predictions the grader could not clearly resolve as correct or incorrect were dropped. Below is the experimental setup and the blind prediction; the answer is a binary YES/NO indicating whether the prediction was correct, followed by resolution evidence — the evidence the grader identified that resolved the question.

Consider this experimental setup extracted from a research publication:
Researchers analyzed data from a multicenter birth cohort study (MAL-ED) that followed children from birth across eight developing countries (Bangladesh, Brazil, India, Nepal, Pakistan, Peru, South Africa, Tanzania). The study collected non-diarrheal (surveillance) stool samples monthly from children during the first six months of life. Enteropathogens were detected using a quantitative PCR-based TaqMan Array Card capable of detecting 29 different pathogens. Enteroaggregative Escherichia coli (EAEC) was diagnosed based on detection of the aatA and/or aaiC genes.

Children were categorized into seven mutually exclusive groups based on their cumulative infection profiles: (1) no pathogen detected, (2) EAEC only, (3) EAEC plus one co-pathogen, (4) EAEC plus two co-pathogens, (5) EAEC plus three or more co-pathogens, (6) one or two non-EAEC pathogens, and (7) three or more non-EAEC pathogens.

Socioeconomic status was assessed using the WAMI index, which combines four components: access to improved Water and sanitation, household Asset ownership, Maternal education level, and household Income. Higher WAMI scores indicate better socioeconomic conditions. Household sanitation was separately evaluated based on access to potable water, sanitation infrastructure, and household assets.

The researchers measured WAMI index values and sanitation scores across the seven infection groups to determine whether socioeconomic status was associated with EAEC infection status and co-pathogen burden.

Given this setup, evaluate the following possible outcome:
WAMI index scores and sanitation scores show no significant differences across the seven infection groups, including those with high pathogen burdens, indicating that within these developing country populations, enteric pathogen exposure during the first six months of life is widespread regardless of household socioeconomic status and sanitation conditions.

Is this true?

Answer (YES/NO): NO